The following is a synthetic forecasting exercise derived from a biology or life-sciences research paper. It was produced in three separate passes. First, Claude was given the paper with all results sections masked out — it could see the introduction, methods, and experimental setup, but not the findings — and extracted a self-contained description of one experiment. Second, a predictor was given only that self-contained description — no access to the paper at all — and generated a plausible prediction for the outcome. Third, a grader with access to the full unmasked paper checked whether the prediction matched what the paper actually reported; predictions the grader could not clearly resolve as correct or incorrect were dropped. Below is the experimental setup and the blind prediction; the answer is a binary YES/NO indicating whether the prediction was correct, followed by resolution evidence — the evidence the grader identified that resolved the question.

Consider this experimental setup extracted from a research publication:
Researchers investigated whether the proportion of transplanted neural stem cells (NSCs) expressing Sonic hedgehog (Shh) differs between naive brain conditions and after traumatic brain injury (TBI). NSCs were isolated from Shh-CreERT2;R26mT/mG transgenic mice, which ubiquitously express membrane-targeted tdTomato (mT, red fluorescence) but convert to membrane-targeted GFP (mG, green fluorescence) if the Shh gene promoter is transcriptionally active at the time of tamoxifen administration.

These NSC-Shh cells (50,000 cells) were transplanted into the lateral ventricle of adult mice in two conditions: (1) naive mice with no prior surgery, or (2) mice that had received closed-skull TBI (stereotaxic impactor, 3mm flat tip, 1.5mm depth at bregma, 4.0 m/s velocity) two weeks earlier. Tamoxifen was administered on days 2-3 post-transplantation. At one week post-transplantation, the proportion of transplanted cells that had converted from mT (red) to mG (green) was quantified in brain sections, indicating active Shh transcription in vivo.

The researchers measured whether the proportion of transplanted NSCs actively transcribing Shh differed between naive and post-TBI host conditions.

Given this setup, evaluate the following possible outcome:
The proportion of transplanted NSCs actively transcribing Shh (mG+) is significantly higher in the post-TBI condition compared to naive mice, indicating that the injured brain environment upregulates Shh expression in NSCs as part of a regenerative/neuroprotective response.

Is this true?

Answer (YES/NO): NO